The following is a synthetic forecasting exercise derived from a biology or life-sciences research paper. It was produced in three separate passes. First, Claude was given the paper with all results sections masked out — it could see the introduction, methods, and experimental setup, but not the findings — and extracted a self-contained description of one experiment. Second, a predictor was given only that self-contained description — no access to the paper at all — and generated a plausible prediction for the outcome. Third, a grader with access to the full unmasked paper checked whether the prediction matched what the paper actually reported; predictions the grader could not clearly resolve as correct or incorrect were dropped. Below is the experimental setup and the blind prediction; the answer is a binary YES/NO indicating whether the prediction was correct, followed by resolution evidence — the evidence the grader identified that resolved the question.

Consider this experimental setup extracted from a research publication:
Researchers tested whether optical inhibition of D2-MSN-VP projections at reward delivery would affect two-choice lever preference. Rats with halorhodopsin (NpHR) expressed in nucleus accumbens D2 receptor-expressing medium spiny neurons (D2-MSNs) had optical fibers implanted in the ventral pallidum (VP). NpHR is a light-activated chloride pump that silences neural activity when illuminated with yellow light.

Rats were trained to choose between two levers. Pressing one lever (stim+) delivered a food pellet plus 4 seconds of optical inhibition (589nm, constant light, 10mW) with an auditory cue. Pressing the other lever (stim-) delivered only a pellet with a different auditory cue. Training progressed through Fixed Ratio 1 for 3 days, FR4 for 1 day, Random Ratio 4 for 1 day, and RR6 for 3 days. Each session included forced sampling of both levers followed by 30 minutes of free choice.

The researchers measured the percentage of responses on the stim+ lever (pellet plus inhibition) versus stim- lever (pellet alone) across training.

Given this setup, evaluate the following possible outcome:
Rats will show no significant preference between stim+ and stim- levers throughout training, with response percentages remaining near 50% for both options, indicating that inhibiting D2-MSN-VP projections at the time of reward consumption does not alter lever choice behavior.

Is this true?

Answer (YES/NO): NO